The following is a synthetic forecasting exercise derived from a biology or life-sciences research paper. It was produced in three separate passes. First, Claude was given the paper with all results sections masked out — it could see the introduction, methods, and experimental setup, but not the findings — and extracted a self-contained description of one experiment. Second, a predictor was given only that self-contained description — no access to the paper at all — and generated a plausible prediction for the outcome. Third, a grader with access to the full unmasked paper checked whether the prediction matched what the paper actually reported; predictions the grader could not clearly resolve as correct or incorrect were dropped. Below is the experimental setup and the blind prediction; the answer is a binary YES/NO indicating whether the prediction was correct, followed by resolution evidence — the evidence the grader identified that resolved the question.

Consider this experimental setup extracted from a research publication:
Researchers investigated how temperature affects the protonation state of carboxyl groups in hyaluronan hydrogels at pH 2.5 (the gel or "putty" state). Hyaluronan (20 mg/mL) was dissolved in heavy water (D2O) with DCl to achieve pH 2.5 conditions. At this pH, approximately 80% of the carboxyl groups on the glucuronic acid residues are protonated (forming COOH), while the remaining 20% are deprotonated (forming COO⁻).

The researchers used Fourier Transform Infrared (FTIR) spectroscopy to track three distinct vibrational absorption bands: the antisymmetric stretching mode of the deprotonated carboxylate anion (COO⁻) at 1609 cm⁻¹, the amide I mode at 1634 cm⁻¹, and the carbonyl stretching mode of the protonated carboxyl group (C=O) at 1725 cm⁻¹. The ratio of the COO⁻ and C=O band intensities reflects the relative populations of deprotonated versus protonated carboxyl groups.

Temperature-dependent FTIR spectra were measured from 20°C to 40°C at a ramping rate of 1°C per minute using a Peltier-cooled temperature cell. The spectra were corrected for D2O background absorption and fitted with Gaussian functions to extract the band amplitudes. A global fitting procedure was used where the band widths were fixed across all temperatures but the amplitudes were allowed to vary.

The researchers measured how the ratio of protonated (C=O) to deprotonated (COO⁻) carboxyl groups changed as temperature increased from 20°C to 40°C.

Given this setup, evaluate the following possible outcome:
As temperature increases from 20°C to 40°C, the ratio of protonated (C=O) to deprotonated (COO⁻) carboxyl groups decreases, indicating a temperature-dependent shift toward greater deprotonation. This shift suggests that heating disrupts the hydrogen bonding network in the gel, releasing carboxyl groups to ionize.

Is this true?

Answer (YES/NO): NO